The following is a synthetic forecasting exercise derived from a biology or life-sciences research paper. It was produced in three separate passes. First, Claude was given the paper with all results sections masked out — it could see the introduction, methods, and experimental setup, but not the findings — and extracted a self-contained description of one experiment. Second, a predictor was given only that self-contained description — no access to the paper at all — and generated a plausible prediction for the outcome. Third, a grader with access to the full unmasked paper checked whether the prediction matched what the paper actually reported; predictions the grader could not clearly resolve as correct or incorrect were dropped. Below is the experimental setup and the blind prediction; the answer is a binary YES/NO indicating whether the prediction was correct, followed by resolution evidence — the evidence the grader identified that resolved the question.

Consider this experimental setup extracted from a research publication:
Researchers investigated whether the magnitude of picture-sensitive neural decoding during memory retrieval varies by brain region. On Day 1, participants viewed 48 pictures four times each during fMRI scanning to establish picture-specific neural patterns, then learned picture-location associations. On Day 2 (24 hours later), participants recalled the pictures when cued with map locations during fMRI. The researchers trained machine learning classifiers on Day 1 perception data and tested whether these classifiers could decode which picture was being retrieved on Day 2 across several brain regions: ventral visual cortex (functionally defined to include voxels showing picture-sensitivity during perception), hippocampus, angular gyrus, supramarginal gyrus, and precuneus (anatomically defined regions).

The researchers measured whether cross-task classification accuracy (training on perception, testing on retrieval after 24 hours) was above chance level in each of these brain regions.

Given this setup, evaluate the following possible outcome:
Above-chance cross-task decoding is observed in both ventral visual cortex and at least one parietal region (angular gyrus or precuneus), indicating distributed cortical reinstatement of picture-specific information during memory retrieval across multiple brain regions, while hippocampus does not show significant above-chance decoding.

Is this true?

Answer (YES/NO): NO